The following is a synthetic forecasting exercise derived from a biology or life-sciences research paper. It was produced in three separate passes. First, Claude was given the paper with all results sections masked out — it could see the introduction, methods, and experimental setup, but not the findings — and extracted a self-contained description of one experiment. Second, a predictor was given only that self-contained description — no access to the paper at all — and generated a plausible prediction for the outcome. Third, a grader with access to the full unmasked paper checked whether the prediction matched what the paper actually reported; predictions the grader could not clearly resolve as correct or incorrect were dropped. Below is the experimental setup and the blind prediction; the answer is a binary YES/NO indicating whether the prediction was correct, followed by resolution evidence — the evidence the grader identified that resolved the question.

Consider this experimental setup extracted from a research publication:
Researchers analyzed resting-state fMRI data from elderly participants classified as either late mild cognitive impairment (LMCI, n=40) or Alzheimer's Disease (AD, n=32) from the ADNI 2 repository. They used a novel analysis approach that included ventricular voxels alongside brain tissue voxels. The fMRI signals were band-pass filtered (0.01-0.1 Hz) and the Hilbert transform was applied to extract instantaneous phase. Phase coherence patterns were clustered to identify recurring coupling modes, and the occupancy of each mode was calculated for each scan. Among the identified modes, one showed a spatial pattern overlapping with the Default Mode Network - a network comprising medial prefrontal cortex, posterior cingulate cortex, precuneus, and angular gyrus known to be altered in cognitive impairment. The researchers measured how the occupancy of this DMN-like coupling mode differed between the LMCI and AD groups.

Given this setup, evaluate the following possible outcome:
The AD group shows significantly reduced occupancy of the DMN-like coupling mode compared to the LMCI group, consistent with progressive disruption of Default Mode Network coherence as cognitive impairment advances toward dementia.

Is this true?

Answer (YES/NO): YES